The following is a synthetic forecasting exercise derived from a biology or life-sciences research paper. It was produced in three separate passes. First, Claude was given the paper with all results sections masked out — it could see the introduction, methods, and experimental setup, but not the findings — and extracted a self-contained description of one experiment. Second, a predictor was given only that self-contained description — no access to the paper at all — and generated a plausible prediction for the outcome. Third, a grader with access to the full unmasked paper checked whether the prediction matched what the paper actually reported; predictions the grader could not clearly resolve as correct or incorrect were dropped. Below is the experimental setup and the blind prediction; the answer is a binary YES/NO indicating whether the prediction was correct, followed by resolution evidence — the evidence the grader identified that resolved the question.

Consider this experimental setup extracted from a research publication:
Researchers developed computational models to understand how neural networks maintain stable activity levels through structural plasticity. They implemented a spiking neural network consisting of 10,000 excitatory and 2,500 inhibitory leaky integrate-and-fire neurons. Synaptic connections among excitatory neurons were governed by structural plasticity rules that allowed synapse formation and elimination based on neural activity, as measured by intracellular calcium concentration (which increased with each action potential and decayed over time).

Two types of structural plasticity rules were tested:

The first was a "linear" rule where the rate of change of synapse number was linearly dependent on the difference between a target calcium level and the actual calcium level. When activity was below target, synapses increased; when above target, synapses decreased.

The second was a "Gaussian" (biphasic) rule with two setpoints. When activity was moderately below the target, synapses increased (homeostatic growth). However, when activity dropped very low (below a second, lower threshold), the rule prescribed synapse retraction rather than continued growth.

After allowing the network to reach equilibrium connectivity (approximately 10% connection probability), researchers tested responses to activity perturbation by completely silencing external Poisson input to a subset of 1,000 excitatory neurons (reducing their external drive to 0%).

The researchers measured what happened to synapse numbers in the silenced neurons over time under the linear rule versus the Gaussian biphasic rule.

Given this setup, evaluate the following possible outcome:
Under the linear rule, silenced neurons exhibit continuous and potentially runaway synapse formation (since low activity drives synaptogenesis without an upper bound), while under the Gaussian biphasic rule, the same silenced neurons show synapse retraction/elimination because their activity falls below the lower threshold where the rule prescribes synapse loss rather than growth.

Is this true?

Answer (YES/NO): YES